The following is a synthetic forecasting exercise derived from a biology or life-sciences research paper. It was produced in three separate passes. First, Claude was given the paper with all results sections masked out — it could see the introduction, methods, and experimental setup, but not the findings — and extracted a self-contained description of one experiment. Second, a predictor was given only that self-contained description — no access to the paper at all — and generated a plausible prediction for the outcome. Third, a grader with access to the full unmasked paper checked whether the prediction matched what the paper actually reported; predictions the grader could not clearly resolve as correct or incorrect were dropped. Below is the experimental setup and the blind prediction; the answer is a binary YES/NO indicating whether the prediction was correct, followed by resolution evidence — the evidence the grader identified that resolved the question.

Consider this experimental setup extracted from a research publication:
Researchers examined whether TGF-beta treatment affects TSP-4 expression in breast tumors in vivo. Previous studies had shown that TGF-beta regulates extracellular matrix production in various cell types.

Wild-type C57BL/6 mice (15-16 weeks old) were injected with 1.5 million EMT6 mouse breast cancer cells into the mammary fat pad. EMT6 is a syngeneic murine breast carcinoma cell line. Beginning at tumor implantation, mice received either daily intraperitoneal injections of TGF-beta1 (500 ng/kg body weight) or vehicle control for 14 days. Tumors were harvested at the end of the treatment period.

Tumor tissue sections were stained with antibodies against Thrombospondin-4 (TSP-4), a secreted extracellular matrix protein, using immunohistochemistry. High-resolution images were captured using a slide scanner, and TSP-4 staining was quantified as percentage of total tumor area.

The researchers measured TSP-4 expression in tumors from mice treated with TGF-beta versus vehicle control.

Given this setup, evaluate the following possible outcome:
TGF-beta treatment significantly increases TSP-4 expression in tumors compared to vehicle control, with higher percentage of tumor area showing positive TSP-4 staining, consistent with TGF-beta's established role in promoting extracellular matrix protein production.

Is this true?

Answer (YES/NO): YES